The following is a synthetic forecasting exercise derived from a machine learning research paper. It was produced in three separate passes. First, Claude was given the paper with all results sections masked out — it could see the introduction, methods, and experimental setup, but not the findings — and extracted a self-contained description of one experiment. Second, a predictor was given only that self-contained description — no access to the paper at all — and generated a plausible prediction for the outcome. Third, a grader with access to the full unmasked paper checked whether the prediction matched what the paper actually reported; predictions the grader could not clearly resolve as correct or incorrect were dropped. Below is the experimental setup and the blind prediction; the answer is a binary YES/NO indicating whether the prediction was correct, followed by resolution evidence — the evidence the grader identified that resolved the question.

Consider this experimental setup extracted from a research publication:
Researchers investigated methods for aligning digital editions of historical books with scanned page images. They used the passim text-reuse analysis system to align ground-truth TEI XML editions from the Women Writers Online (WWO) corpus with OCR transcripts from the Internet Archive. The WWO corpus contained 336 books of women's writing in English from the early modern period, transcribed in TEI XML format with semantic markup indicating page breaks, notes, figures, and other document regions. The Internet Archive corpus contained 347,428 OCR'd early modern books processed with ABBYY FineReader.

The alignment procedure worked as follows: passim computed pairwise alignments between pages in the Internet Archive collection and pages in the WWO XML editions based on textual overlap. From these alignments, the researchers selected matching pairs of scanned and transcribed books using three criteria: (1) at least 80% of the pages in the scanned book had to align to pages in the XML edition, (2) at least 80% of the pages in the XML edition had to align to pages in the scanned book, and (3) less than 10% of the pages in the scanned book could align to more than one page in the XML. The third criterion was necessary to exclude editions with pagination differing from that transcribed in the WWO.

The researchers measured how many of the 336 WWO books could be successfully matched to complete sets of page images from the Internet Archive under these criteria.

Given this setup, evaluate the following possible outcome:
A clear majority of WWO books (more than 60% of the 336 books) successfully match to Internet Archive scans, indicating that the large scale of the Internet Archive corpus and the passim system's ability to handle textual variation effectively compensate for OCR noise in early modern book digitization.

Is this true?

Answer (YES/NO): NO